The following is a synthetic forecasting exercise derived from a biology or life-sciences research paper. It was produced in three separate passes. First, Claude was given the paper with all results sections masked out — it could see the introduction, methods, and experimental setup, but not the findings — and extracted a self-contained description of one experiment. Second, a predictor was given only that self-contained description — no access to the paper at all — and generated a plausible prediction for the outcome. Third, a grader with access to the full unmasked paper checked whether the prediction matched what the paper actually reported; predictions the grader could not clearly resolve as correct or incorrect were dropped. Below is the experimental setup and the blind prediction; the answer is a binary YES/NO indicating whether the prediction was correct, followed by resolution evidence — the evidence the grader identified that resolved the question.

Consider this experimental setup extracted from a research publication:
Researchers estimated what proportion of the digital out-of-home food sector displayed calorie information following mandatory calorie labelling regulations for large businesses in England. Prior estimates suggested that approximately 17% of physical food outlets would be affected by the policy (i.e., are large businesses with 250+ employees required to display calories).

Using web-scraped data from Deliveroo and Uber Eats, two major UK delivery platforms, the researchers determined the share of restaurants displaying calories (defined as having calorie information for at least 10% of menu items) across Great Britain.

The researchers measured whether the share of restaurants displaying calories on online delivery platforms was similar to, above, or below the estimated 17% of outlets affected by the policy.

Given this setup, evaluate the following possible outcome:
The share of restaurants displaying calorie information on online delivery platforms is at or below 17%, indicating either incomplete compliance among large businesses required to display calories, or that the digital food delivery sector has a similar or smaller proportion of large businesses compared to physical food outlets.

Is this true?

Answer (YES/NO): YES